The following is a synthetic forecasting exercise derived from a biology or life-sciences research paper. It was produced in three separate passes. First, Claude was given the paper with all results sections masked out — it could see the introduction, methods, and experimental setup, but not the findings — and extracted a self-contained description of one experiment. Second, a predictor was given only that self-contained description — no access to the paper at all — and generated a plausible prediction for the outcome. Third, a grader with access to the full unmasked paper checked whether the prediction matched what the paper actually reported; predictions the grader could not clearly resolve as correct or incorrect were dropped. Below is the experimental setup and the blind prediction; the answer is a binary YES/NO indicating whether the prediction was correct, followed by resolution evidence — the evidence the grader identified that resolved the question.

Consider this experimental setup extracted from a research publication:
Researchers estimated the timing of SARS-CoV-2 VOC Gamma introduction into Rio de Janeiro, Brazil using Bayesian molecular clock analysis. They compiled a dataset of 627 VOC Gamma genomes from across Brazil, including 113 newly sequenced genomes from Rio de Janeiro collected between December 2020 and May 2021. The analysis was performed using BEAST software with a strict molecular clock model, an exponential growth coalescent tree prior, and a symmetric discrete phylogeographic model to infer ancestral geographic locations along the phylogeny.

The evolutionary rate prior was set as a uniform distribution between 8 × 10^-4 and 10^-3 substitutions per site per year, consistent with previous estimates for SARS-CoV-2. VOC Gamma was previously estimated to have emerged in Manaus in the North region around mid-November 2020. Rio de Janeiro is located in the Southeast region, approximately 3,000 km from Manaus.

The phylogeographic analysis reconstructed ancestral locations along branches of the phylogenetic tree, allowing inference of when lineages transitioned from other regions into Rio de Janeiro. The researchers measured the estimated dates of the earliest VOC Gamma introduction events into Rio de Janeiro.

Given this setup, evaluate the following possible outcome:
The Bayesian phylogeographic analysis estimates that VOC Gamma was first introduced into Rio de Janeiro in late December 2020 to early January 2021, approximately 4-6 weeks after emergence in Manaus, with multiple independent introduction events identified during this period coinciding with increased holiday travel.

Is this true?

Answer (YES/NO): NO